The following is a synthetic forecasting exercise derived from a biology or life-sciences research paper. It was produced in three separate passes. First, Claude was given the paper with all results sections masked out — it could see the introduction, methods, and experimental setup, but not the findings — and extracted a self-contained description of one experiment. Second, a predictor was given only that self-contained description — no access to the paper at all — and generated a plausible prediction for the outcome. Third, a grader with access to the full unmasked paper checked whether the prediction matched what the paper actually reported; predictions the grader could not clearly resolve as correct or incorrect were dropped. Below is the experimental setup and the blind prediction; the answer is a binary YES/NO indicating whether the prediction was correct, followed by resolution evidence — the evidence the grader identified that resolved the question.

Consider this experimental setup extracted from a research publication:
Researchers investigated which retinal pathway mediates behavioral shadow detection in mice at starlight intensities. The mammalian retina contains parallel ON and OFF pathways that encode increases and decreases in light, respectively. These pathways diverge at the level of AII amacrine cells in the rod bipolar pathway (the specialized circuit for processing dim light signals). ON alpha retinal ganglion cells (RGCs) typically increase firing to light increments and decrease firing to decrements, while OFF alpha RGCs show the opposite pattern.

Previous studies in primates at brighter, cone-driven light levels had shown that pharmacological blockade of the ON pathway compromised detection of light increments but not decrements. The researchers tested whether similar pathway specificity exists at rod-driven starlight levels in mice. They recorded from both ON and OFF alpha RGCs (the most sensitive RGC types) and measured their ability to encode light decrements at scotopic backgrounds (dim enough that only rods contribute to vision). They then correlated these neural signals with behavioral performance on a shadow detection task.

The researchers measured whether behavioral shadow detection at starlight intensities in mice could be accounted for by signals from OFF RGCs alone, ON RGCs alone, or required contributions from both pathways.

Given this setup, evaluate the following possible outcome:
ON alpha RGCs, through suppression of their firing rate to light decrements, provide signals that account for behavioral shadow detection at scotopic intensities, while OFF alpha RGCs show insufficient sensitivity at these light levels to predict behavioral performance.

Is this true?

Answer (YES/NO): NO